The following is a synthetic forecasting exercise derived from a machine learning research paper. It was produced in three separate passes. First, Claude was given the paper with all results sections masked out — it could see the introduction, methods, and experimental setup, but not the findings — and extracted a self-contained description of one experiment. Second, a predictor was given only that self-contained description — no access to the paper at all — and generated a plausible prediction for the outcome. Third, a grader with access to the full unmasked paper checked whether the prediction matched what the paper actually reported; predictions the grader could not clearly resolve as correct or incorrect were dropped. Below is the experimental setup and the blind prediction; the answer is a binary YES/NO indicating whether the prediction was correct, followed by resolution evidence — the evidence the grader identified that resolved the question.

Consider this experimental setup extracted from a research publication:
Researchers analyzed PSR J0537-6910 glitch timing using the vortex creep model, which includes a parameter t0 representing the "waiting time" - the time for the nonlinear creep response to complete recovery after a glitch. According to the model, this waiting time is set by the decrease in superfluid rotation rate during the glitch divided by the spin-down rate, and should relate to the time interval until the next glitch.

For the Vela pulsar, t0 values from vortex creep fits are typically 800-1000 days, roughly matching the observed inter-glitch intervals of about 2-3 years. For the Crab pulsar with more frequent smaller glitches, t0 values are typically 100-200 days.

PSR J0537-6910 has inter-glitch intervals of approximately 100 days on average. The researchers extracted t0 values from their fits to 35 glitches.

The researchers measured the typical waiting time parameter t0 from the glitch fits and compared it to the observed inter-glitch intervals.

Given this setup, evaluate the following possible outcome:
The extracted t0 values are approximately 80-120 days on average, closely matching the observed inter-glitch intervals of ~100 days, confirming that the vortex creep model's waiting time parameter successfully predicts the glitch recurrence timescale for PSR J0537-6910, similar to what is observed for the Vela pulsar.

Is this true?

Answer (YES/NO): YES